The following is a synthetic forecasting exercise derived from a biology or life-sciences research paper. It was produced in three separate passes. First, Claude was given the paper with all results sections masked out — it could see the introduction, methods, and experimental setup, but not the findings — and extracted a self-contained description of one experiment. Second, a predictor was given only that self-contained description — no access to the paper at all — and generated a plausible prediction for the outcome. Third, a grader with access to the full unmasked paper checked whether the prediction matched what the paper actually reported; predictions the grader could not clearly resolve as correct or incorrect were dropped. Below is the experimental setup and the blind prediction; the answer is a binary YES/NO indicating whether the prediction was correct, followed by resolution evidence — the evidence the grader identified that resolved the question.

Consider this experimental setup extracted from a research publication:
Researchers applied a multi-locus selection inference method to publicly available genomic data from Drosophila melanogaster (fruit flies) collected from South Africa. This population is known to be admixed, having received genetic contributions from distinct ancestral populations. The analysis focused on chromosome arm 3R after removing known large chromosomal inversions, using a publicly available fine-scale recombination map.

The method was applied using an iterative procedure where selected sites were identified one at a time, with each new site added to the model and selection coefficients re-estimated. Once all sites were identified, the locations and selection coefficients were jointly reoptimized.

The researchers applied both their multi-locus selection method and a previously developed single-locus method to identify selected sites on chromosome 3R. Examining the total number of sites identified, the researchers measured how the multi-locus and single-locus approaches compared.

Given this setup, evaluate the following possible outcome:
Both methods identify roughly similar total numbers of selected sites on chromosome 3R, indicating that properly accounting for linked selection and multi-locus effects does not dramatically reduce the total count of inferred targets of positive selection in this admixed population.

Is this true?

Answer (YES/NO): NO